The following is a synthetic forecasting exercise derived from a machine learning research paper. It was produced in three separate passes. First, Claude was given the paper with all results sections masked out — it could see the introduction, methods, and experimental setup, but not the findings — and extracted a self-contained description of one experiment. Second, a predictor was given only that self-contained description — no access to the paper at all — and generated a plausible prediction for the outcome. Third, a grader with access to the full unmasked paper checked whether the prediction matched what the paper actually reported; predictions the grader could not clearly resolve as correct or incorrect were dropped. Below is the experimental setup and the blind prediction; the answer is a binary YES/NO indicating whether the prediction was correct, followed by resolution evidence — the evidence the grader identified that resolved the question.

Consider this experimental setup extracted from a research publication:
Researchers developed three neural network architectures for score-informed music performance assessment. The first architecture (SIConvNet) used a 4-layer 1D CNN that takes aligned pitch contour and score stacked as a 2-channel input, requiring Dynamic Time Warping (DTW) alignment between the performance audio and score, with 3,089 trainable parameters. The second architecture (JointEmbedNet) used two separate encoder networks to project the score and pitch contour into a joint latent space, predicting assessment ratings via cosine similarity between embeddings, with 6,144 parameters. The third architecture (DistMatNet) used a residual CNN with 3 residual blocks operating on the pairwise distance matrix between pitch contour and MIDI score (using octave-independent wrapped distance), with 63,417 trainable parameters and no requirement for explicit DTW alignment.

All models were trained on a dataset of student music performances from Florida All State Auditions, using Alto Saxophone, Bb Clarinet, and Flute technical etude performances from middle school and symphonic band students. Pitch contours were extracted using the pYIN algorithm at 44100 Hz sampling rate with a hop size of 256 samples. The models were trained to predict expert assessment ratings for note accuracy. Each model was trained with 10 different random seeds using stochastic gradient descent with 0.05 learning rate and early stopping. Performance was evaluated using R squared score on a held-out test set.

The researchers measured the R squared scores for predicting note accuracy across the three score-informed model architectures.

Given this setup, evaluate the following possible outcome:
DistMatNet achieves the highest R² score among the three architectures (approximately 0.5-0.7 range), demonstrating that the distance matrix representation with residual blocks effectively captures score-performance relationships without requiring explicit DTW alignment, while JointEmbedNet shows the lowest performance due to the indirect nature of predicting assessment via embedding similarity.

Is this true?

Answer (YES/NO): NO